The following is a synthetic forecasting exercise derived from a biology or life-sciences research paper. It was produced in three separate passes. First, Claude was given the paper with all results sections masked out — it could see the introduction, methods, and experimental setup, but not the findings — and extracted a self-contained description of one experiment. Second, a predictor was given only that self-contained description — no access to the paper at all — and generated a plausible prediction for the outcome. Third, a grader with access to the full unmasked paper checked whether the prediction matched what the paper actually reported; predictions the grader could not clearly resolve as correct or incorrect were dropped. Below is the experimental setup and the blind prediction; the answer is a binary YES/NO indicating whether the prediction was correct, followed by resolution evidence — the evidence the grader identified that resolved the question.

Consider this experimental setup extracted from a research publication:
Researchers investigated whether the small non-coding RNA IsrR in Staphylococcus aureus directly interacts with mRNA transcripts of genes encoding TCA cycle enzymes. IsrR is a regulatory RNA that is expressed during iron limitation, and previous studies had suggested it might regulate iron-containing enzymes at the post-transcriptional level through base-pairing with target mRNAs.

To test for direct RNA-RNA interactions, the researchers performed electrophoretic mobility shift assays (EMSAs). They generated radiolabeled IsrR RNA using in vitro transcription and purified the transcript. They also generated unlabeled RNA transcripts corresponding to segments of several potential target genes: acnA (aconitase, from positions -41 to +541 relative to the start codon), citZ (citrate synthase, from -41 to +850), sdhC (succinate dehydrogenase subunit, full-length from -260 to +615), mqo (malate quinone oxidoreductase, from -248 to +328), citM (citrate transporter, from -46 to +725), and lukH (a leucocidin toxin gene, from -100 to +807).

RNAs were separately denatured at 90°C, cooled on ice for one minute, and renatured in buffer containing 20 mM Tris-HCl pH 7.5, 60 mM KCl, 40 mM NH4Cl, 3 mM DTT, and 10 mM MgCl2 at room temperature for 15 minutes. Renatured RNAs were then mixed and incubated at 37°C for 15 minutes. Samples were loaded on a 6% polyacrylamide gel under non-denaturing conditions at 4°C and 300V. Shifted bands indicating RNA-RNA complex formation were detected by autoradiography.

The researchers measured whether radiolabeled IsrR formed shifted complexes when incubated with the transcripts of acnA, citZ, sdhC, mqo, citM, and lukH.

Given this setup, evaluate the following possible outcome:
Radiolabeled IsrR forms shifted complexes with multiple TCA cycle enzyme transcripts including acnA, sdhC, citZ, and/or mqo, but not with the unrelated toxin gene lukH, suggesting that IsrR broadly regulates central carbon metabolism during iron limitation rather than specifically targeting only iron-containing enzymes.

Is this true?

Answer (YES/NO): YES